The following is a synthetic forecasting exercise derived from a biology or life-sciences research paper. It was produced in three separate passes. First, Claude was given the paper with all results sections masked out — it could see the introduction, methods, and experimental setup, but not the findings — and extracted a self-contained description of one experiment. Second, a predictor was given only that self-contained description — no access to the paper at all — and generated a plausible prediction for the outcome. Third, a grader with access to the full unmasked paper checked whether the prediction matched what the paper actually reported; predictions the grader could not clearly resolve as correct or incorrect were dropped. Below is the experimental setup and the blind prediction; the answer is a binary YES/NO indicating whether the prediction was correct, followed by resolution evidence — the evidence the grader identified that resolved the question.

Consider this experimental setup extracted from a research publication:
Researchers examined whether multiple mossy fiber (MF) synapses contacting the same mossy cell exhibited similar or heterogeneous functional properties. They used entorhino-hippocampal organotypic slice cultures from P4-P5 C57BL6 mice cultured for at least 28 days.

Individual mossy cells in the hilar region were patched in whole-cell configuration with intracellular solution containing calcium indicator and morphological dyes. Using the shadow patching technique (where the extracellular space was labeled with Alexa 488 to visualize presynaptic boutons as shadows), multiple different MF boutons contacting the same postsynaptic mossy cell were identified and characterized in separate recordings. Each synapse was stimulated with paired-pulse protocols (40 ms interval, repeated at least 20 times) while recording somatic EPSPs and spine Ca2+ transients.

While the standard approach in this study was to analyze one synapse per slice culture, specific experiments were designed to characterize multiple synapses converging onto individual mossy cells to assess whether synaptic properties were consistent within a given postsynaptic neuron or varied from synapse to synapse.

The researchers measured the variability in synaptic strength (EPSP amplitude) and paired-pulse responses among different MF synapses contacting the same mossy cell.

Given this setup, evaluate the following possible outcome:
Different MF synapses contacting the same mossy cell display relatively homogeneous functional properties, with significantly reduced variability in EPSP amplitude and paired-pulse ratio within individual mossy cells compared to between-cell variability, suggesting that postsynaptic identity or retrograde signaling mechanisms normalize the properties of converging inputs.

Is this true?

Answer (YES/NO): NO